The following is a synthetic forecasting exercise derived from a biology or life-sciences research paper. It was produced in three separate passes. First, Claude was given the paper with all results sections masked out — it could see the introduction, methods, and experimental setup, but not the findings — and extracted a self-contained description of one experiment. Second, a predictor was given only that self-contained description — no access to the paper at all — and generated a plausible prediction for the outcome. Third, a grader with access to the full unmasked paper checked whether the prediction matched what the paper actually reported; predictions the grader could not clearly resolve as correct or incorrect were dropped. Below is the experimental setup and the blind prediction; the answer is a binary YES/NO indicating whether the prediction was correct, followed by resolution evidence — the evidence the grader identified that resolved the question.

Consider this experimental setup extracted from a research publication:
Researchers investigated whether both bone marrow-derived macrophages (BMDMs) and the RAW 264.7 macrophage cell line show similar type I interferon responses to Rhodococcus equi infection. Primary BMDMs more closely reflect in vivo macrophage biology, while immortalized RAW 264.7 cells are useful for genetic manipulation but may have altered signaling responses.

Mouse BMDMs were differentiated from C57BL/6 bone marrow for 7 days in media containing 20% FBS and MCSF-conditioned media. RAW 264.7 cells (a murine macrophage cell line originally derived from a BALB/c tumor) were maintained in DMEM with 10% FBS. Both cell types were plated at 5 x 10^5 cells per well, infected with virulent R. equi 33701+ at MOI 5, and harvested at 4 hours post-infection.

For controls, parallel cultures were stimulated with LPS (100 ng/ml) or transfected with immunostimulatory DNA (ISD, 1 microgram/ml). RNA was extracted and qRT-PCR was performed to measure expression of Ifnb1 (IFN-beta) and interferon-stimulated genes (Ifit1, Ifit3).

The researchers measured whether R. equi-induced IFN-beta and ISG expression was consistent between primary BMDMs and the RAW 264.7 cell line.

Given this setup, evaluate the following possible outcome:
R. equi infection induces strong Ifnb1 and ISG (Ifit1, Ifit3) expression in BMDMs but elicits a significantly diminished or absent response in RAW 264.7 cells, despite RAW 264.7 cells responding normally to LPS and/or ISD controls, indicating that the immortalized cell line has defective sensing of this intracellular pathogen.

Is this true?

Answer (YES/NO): NO